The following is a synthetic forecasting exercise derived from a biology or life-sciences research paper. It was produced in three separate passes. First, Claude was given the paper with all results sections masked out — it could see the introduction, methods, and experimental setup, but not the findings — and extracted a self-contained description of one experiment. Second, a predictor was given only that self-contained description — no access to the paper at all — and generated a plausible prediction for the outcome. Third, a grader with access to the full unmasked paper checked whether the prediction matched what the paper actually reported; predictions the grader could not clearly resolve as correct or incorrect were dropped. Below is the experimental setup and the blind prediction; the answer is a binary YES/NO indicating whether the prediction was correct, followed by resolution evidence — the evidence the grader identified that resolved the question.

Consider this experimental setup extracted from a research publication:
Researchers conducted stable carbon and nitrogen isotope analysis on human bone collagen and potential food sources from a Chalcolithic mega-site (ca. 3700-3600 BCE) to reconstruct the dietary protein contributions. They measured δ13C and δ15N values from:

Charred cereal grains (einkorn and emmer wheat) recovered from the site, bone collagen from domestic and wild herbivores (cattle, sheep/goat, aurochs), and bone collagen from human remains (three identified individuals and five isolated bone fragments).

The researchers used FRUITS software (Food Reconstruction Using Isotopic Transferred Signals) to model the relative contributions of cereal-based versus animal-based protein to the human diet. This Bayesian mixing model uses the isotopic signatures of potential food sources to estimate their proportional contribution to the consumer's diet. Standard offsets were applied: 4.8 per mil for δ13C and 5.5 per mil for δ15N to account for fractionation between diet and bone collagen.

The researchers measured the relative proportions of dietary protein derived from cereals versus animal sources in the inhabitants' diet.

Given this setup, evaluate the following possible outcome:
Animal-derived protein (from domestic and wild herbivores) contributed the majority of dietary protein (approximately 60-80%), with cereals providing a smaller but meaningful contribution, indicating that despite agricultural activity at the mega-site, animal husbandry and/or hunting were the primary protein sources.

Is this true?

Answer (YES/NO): NO